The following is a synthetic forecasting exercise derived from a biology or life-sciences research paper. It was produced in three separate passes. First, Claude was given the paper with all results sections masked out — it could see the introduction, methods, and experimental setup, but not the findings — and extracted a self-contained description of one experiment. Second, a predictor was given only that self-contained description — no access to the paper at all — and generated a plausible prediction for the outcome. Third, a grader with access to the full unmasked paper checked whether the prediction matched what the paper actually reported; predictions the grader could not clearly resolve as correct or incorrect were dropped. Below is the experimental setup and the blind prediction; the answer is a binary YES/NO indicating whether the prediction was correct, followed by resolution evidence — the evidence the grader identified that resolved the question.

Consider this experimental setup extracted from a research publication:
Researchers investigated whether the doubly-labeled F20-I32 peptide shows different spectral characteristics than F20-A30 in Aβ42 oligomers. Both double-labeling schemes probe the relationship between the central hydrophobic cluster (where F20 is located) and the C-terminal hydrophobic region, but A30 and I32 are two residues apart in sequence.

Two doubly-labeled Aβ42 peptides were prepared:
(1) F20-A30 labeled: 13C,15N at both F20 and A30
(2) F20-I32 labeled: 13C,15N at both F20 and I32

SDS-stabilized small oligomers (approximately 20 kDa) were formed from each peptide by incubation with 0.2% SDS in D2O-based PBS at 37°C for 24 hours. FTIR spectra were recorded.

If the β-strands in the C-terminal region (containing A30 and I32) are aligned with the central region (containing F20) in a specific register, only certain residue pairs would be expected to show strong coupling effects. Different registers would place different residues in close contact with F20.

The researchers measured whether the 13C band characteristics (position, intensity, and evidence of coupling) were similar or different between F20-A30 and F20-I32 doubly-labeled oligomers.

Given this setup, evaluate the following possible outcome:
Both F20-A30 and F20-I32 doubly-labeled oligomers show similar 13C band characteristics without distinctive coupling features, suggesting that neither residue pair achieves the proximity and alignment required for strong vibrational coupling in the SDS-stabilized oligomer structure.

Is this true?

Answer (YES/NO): YES